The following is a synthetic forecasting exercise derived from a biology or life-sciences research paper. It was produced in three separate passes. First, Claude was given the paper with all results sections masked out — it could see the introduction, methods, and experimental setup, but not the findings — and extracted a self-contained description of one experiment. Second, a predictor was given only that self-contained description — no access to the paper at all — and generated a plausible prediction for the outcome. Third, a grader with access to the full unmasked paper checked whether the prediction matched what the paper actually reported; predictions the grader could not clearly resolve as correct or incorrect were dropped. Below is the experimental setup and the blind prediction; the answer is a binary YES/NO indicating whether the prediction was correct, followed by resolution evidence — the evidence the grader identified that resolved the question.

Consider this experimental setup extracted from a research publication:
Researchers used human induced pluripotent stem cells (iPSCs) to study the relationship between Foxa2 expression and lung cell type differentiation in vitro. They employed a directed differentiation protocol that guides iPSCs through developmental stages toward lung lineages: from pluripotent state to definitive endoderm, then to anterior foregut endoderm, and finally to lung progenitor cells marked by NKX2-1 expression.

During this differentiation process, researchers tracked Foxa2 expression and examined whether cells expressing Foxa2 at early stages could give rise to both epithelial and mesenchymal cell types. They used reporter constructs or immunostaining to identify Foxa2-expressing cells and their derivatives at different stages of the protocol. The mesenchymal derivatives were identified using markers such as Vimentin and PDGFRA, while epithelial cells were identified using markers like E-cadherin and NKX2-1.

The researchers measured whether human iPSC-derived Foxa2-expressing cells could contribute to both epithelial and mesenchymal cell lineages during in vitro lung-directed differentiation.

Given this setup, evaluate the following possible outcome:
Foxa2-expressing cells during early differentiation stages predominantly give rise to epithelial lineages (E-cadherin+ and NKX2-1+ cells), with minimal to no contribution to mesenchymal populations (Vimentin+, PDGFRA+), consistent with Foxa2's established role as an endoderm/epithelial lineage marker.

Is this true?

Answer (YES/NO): NO